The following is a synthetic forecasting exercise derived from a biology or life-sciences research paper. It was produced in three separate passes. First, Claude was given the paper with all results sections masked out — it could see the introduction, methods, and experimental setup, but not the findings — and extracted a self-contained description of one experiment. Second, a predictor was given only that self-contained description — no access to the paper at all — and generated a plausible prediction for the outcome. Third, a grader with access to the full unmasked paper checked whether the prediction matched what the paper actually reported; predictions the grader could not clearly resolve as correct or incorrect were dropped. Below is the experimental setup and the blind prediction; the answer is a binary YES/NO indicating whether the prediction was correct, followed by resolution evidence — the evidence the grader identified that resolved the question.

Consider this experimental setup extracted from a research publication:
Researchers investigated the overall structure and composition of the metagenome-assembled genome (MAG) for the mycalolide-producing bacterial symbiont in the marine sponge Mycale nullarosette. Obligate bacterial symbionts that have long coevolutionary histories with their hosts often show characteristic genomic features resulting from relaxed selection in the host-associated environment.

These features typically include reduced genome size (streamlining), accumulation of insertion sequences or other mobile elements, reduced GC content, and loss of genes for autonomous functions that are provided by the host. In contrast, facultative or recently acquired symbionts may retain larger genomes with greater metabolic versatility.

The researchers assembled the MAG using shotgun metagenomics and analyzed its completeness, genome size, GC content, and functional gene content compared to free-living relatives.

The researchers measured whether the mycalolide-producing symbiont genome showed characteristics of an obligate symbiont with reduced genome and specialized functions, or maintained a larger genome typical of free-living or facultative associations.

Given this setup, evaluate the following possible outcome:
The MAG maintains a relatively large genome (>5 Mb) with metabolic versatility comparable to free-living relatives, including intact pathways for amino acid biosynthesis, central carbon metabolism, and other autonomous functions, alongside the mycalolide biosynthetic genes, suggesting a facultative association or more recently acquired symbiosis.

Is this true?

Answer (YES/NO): NO